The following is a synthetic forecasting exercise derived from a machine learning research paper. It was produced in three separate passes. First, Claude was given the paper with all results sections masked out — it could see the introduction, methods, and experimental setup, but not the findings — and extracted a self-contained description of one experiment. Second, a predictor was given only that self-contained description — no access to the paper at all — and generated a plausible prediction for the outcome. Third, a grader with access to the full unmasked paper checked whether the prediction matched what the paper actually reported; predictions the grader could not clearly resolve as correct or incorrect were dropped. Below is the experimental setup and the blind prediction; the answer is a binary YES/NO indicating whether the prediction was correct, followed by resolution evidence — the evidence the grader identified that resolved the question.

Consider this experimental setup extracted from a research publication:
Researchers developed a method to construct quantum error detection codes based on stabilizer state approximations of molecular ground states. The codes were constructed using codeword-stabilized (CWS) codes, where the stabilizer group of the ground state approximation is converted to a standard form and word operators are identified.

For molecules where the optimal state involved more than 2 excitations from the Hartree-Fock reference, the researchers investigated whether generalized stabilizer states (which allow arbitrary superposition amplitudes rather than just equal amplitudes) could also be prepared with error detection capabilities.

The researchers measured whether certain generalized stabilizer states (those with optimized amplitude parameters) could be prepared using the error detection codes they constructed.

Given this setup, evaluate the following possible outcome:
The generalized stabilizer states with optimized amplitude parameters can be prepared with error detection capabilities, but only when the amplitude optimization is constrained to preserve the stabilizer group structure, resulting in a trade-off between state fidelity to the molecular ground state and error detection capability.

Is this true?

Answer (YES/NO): NO